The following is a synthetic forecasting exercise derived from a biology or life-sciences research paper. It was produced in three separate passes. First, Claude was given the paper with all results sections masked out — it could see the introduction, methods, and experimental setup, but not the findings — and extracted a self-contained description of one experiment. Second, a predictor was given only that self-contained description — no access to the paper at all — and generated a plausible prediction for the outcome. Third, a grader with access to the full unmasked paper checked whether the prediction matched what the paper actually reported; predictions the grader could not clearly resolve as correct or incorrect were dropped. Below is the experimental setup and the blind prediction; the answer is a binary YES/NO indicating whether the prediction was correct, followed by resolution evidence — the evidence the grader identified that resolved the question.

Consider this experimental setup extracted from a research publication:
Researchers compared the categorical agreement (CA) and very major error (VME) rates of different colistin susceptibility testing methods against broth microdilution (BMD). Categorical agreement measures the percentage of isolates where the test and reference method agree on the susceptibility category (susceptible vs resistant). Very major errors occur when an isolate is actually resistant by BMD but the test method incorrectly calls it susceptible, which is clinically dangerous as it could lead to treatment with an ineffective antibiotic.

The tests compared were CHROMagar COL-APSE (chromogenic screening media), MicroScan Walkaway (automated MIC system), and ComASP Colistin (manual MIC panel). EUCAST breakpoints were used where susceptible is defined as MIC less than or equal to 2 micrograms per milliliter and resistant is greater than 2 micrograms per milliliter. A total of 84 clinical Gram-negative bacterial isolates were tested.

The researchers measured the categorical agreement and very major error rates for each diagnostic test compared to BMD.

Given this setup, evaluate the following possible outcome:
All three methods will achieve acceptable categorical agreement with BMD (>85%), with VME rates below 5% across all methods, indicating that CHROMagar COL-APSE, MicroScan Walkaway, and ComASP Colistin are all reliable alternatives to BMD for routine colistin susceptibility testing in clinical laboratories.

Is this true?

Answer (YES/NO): NO